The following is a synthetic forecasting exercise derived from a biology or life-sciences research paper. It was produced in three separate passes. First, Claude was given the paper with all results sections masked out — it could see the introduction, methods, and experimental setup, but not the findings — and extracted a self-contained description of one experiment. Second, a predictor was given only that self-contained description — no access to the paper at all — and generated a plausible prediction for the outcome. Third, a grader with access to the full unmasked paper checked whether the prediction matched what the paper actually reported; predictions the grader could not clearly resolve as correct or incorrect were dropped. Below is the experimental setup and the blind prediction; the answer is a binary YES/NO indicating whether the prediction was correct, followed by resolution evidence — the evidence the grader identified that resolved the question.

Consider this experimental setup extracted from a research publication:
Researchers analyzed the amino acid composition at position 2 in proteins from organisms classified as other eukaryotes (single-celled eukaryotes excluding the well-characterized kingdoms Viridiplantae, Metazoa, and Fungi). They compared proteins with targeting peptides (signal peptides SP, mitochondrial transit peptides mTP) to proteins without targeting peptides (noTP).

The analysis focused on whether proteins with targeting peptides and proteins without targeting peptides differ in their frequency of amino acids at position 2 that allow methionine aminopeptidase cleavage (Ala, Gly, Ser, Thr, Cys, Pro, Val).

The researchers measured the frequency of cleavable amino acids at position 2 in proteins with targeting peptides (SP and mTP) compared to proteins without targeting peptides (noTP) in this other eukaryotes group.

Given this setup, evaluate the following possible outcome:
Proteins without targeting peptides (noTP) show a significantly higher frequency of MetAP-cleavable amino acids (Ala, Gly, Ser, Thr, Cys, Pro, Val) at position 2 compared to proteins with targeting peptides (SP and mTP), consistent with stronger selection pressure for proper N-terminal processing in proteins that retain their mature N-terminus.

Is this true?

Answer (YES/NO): YES